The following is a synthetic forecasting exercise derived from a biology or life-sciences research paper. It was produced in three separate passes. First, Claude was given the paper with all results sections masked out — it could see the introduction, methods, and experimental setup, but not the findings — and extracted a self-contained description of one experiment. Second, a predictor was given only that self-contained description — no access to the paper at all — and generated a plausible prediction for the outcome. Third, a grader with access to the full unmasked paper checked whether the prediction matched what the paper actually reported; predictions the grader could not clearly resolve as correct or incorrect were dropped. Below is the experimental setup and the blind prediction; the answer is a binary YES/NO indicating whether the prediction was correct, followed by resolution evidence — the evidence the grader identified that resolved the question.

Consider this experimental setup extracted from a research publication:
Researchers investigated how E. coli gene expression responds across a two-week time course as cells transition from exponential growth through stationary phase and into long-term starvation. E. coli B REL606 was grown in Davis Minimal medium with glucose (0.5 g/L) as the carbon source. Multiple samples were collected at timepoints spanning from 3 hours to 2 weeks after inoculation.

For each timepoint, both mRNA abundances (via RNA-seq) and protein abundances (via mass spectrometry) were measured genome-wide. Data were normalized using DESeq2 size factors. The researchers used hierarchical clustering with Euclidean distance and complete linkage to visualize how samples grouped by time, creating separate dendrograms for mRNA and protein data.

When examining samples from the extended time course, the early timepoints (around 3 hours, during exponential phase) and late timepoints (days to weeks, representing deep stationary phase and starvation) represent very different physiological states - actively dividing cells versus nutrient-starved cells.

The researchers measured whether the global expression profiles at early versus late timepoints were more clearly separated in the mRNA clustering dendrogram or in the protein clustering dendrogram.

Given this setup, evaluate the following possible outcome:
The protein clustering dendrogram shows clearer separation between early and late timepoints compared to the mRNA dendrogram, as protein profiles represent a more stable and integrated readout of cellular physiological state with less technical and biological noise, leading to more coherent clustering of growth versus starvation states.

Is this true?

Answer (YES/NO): NO